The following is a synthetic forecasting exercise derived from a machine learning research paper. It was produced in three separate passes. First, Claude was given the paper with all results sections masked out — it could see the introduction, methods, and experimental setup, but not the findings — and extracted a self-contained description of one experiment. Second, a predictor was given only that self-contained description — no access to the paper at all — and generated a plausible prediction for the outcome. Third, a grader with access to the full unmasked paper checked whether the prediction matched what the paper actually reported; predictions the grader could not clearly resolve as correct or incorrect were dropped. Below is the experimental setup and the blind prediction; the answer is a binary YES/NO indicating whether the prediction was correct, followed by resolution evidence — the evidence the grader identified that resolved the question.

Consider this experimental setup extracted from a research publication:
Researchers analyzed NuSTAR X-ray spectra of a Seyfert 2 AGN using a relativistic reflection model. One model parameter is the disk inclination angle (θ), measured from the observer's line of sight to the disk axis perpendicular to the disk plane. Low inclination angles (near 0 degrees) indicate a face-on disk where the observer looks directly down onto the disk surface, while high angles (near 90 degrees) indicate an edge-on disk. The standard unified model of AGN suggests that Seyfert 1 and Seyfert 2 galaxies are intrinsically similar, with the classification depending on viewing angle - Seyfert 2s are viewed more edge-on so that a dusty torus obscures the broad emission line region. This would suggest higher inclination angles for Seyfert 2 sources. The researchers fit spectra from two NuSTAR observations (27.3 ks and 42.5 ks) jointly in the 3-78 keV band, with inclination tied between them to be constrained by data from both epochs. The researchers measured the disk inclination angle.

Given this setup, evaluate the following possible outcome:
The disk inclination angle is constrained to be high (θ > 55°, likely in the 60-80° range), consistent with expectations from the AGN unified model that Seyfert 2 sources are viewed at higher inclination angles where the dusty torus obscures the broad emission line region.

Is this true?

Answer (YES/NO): NO